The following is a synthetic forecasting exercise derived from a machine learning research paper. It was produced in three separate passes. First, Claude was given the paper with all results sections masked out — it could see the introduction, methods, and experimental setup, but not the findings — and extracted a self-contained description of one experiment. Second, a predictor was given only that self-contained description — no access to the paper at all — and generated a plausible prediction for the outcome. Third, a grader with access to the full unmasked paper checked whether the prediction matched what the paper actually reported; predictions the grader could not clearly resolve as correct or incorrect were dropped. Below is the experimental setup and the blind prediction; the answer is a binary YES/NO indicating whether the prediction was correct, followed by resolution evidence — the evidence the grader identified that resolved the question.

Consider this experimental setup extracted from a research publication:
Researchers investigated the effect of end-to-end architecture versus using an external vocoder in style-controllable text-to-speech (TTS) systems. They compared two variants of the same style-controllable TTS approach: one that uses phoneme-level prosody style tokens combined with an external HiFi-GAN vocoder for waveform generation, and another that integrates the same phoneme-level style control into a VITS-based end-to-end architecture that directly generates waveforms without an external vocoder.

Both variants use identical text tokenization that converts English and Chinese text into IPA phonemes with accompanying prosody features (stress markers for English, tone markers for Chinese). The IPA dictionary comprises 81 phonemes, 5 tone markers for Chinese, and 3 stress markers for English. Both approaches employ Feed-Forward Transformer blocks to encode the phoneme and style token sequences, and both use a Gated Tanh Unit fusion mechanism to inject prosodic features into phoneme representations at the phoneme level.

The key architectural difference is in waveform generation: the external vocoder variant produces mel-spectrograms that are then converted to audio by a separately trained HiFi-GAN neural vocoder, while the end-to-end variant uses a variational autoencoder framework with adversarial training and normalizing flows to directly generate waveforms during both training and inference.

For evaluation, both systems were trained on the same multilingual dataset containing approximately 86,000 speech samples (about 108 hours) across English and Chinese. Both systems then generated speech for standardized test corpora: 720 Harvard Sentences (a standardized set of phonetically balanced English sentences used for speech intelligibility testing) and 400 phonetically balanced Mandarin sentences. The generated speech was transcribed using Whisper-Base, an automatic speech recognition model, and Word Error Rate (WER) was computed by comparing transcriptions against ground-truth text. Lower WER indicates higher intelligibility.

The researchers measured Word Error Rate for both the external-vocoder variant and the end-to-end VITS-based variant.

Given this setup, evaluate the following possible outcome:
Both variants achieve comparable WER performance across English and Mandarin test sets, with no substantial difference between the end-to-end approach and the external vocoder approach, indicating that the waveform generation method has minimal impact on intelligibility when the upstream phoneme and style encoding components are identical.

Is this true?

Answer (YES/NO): NO